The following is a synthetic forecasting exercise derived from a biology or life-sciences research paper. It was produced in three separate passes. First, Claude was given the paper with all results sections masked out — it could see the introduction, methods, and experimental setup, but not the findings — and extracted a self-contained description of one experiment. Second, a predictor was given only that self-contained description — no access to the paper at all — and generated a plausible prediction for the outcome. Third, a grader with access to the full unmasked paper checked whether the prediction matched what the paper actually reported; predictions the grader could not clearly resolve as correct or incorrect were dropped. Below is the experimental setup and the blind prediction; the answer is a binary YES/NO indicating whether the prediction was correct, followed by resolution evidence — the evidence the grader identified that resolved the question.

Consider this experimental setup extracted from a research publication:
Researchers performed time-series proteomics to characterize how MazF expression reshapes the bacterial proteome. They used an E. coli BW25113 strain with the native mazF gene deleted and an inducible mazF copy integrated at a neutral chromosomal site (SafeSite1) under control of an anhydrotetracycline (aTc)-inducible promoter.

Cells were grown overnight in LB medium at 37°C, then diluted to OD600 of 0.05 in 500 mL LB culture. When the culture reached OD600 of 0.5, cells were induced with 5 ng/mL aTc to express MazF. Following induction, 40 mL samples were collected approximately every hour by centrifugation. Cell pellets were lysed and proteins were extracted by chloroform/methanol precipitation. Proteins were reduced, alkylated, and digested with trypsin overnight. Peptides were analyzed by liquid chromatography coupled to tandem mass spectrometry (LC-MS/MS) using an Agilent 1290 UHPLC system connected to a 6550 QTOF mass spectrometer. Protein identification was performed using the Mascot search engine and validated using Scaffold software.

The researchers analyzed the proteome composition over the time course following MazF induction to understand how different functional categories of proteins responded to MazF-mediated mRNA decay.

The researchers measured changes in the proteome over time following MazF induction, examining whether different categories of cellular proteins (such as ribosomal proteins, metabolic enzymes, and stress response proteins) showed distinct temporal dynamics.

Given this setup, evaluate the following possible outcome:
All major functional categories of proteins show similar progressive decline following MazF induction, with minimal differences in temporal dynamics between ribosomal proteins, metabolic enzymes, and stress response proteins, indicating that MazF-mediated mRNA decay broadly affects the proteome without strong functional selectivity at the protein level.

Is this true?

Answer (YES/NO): NO